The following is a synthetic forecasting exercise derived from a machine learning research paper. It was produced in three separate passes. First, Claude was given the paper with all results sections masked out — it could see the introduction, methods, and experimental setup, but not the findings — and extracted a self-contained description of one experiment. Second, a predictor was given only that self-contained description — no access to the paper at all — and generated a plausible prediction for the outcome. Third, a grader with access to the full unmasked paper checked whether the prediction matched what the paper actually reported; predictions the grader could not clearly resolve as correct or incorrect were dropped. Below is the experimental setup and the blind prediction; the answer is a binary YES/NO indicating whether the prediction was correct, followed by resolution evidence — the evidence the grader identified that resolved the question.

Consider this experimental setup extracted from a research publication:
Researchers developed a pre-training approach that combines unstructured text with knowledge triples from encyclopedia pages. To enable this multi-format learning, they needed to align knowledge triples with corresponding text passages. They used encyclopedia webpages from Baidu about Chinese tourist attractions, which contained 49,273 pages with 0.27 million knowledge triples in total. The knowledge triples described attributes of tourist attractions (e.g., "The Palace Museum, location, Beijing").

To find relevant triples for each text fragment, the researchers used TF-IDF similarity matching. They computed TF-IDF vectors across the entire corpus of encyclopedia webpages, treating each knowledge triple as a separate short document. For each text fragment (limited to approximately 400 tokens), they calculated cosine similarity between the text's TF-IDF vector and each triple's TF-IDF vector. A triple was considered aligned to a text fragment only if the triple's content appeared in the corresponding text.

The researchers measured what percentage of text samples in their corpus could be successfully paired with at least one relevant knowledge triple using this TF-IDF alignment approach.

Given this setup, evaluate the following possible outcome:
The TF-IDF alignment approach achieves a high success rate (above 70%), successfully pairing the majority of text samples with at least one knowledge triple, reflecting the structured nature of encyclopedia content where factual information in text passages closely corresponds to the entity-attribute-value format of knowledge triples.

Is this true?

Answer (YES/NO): YES